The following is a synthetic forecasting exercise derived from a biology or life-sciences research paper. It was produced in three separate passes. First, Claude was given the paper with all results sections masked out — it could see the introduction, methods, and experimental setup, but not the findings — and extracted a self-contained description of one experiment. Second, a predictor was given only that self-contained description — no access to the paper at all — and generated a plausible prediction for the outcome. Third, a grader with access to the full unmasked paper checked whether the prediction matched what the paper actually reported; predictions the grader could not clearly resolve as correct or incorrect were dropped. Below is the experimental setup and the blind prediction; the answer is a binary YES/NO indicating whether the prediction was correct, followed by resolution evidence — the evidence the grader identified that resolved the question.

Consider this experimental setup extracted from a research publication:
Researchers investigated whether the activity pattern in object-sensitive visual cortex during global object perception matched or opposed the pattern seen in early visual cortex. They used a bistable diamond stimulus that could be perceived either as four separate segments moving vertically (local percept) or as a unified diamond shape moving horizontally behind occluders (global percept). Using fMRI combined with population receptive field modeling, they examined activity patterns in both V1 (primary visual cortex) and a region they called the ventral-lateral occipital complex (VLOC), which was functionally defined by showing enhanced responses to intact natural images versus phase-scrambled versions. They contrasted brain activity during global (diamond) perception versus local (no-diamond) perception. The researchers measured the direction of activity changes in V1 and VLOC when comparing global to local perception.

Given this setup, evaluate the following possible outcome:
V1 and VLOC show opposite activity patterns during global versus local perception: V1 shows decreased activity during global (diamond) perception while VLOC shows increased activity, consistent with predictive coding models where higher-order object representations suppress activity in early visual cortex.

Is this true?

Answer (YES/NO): YES